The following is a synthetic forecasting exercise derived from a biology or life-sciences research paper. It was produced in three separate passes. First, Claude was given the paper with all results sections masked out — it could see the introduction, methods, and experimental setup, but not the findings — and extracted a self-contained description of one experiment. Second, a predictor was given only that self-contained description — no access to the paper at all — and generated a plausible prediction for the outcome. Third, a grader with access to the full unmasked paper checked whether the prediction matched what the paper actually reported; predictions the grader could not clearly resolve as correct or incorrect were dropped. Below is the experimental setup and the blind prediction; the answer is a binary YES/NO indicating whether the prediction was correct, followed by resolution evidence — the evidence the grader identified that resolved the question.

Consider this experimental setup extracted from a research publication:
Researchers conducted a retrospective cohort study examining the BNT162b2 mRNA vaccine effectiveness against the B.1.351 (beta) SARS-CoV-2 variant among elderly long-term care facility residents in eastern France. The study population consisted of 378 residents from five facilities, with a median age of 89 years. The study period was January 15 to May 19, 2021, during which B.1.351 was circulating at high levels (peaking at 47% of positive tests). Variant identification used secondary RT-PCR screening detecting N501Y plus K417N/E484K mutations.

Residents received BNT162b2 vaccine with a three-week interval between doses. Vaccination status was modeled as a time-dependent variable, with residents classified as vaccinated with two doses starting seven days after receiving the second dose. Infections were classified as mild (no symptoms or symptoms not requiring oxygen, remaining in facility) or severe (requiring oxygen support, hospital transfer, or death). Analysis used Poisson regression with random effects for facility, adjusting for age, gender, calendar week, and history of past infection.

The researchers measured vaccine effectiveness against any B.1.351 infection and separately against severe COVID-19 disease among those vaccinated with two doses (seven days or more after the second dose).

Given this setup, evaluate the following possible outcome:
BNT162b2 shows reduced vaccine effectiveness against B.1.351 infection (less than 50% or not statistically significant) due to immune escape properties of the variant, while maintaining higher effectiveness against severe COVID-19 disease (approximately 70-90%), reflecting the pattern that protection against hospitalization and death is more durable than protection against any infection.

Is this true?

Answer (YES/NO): YES